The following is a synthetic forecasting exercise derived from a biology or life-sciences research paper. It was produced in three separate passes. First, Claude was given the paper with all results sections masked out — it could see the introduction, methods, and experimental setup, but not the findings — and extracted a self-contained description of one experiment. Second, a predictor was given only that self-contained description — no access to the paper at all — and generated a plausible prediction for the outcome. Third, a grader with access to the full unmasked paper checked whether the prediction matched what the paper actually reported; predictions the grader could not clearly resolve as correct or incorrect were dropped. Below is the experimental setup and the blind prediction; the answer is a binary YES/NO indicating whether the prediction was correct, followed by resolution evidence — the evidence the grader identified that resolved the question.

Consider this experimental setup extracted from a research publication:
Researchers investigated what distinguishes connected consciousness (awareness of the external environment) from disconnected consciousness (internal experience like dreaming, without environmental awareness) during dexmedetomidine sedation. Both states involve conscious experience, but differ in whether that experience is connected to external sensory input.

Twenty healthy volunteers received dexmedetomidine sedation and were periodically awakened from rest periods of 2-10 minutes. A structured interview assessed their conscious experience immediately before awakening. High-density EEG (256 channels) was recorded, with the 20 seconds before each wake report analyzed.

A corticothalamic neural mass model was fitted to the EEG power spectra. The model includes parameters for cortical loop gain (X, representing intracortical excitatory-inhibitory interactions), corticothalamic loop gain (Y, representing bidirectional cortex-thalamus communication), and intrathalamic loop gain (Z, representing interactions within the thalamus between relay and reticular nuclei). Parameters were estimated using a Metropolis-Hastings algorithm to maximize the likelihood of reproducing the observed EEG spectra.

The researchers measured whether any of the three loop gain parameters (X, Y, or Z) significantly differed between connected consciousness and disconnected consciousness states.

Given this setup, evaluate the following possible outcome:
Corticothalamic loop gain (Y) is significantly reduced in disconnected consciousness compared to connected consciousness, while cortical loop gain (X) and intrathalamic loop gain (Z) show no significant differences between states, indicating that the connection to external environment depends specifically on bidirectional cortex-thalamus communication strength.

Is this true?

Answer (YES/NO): NO